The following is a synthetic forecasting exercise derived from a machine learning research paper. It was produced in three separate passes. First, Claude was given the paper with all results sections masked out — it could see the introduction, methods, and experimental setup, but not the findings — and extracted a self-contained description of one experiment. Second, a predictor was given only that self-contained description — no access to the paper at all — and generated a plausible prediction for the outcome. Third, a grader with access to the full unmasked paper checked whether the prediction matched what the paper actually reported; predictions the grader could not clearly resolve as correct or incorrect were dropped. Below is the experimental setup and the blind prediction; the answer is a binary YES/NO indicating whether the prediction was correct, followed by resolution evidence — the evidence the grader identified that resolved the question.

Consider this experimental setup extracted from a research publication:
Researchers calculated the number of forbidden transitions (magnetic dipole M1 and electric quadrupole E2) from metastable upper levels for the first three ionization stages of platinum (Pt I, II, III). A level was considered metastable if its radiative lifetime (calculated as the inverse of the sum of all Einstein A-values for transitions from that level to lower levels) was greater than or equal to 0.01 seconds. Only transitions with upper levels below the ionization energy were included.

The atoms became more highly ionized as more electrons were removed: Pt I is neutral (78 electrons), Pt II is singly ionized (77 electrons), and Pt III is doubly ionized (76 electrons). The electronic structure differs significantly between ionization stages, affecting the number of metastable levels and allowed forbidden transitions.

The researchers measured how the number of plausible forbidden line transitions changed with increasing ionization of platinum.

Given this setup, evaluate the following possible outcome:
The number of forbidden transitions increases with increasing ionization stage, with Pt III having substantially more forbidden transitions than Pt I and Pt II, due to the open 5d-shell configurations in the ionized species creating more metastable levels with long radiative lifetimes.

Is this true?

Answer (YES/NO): YES